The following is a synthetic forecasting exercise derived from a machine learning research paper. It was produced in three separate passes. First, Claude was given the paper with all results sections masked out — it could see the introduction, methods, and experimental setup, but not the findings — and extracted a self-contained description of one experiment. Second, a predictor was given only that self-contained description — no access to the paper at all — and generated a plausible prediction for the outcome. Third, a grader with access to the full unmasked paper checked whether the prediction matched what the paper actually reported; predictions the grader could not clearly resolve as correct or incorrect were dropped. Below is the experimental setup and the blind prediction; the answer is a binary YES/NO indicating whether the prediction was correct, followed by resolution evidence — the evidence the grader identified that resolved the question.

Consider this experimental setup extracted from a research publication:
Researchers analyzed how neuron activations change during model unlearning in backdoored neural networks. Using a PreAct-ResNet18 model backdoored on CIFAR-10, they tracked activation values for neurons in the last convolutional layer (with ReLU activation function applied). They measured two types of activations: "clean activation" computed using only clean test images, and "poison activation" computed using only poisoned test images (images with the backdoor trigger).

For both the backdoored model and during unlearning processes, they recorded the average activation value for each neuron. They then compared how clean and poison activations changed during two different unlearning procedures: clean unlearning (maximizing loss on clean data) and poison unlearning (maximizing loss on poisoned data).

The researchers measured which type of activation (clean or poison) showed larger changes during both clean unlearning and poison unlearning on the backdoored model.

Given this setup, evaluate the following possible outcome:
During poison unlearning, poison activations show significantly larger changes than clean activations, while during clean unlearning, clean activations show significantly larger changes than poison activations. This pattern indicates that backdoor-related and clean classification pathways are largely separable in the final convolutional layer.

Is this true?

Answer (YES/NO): NO